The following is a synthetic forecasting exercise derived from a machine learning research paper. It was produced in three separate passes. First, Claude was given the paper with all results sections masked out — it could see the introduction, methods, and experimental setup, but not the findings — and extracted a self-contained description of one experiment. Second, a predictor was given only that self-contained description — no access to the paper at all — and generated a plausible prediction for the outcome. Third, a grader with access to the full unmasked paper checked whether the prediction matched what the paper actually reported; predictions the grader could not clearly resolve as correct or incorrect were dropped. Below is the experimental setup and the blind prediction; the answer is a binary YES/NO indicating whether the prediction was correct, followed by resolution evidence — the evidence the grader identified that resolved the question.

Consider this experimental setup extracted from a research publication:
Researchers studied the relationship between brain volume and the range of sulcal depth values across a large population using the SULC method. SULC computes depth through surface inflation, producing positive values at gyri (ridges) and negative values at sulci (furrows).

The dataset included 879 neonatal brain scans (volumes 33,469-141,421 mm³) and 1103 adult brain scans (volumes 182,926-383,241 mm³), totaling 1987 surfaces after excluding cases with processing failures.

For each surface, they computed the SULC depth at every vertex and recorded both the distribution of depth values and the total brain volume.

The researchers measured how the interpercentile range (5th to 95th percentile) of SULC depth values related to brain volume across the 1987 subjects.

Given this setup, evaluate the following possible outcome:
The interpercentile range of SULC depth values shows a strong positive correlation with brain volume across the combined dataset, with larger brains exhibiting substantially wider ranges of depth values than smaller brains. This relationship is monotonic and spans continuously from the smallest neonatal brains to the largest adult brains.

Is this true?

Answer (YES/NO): NO